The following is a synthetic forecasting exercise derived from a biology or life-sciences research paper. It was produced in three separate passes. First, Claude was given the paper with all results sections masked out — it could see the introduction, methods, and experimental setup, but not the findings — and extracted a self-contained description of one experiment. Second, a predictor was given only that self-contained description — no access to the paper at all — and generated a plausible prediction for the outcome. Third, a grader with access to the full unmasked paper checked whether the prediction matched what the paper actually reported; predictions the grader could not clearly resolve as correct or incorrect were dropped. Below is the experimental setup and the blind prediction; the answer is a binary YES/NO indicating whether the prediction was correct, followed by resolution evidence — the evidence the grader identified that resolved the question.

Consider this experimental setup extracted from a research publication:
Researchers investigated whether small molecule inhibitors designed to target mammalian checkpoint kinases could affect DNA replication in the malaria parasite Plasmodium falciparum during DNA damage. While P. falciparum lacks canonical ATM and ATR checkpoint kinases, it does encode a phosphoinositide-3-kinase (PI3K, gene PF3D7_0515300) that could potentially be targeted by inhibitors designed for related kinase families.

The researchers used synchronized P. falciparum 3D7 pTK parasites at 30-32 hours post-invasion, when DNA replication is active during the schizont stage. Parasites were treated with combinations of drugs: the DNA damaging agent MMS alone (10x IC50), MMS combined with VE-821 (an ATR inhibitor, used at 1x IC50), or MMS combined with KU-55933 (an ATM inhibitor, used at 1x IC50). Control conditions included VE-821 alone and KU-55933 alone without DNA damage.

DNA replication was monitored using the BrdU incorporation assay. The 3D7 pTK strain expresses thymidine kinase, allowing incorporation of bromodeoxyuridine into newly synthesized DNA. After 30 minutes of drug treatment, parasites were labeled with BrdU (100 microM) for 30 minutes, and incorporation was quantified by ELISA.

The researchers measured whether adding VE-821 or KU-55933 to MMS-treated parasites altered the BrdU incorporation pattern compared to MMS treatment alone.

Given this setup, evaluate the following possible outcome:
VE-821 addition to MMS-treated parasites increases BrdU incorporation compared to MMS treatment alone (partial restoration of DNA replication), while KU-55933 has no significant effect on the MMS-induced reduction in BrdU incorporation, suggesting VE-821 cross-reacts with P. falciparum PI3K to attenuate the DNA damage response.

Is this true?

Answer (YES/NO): NO